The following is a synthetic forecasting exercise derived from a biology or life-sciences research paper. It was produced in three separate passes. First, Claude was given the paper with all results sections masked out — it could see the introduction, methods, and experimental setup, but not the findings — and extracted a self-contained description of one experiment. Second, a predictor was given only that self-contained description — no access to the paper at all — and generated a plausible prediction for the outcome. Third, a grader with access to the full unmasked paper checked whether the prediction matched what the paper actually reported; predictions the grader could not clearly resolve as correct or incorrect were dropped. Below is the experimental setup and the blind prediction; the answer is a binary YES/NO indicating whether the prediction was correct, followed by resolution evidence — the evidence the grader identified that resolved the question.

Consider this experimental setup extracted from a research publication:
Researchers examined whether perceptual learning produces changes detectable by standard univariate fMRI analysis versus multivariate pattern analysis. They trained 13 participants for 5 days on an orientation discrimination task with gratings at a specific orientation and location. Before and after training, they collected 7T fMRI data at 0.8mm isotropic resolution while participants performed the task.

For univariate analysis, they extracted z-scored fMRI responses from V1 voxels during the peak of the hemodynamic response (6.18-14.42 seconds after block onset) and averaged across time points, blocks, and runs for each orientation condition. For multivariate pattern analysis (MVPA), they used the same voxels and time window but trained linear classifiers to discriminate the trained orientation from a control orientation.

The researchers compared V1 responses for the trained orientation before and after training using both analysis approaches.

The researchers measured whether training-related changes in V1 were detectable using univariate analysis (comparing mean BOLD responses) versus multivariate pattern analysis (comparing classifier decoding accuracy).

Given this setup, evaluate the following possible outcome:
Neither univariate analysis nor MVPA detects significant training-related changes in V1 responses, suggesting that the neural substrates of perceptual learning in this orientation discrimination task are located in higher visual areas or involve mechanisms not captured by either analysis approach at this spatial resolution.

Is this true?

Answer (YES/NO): NO